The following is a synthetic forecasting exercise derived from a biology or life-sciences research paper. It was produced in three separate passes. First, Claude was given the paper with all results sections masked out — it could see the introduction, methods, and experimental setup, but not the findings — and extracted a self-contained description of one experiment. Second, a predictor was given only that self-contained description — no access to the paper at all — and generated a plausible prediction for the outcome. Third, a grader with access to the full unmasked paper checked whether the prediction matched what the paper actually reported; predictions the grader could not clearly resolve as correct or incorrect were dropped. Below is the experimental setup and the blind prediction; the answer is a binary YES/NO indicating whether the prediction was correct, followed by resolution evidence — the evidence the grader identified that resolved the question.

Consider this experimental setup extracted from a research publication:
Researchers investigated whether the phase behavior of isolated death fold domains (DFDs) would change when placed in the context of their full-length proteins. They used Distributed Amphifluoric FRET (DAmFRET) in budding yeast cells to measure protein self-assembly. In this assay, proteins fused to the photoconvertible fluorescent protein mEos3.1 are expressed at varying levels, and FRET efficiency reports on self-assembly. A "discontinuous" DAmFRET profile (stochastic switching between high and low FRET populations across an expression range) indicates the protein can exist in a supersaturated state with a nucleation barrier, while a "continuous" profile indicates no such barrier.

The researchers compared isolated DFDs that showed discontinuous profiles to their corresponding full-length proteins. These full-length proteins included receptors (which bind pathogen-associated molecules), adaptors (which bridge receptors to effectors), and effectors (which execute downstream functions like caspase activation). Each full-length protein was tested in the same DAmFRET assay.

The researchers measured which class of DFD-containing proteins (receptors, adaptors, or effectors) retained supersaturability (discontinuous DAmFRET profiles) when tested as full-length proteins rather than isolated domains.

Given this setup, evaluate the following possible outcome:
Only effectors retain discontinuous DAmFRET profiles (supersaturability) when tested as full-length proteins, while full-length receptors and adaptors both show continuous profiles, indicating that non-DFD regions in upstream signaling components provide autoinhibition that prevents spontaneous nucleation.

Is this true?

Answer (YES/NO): NO